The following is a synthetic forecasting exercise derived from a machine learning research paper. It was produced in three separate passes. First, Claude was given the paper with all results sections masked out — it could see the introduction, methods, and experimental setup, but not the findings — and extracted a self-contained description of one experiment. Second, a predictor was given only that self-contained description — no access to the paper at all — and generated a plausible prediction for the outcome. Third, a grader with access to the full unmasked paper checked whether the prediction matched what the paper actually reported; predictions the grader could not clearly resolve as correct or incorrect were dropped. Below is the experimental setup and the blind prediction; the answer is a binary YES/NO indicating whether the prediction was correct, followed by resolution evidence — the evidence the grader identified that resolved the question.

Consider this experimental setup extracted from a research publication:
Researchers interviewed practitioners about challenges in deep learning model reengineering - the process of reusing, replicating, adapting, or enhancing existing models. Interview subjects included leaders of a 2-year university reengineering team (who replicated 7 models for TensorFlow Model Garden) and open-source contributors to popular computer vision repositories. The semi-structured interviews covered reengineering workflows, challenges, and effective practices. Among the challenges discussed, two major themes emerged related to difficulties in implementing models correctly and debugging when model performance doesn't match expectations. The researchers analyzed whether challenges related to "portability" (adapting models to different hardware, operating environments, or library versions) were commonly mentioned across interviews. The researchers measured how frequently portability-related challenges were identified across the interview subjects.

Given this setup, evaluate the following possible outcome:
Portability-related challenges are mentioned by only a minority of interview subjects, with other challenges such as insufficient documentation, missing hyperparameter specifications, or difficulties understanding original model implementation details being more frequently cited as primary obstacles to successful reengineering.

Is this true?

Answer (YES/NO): NO